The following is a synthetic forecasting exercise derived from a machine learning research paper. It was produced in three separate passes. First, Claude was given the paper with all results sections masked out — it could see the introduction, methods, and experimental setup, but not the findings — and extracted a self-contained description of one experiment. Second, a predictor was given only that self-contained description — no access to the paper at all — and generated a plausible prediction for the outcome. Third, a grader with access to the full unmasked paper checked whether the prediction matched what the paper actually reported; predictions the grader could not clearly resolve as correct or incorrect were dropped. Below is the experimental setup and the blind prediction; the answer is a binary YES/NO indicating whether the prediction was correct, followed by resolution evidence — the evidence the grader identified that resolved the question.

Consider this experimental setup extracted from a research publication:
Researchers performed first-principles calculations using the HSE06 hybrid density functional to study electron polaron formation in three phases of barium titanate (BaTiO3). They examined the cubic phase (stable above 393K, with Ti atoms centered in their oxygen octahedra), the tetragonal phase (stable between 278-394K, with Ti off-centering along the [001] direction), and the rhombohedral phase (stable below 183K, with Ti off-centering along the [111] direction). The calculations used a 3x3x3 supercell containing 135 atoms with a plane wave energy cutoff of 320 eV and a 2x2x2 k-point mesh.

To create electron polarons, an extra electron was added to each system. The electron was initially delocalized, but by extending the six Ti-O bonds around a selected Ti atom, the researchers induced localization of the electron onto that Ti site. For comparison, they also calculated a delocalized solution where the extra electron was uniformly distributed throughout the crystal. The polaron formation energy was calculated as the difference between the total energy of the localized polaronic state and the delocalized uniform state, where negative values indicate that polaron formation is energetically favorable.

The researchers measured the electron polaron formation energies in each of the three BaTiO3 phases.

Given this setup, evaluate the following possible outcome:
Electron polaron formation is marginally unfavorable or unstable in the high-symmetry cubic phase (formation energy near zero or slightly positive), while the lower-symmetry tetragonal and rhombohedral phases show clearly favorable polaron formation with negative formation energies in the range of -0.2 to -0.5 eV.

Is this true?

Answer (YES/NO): NO